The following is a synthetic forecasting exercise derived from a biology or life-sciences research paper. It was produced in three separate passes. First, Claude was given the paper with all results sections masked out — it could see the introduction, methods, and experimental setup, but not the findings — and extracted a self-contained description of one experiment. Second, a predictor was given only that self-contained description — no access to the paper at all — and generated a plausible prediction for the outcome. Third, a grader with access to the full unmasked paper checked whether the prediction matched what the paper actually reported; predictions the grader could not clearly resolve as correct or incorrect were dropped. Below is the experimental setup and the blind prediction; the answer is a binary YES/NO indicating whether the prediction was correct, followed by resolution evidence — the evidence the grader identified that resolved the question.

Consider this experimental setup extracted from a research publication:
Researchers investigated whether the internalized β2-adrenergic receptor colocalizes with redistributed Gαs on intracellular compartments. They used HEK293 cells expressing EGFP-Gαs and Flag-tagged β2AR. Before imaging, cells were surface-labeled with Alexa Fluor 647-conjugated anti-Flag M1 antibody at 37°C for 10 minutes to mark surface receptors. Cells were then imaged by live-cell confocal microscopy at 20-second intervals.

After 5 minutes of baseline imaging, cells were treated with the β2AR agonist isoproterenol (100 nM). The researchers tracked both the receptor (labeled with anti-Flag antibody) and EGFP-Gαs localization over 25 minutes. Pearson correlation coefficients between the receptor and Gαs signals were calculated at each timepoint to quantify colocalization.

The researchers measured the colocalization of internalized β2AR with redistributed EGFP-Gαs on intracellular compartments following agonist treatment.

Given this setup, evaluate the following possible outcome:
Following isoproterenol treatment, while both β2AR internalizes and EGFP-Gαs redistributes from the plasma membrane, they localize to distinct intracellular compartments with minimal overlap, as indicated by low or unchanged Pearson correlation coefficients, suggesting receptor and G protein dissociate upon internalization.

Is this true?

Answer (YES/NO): NO